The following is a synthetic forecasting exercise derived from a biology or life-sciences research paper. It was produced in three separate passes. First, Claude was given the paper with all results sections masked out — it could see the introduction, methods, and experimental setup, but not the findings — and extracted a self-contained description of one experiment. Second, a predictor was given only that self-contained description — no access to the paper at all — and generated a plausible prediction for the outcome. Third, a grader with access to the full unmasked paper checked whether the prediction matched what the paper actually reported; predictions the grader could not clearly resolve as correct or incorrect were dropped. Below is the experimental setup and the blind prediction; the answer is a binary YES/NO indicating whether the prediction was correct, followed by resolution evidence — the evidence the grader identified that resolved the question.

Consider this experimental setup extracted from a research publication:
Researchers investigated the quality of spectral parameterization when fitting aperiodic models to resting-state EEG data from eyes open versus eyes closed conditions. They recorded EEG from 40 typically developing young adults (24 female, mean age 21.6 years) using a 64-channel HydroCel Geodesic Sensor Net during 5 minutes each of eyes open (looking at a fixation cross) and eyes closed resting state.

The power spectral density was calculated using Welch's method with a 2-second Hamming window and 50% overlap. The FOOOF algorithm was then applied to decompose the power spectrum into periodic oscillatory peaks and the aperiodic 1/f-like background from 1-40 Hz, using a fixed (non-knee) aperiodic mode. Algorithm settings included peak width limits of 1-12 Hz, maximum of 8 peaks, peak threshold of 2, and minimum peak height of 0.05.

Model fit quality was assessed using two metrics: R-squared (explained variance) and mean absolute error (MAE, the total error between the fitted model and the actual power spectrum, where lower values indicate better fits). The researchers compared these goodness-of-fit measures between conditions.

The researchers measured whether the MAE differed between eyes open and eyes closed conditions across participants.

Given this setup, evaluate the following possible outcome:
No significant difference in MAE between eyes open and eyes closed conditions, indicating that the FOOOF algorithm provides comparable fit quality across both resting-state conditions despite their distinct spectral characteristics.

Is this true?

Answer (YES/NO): NO